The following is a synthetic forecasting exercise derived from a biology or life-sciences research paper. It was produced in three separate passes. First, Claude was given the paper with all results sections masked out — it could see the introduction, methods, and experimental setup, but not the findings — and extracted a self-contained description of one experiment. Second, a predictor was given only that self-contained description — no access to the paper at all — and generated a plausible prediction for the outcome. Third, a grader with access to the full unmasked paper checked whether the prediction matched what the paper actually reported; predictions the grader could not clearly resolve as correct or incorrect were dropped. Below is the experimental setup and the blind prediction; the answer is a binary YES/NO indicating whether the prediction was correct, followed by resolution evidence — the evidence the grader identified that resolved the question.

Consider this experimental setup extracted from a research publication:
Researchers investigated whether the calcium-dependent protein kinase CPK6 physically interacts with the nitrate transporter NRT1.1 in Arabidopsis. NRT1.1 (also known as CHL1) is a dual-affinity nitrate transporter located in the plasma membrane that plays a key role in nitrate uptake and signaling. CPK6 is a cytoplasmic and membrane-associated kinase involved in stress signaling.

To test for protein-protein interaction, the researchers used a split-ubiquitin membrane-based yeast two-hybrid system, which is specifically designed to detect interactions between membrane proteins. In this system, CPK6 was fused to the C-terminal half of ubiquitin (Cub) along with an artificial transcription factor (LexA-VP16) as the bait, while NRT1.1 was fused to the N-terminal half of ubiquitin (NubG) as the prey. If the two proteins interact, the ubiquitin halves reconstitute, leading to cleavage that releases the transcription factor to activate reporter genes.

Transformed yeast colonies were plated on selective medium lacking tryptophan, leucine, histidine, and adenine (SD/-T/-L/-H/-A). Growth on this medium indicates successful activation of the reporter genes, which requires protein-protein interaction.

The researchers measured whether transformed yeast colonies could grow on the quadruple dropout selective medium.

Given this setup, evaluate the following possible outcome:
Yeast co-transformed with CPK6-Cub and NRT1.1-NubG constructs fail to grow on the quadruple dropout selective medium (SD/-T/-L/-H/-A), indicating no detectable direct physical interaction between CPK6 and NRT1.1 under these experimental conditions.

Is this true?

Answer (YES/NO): NO